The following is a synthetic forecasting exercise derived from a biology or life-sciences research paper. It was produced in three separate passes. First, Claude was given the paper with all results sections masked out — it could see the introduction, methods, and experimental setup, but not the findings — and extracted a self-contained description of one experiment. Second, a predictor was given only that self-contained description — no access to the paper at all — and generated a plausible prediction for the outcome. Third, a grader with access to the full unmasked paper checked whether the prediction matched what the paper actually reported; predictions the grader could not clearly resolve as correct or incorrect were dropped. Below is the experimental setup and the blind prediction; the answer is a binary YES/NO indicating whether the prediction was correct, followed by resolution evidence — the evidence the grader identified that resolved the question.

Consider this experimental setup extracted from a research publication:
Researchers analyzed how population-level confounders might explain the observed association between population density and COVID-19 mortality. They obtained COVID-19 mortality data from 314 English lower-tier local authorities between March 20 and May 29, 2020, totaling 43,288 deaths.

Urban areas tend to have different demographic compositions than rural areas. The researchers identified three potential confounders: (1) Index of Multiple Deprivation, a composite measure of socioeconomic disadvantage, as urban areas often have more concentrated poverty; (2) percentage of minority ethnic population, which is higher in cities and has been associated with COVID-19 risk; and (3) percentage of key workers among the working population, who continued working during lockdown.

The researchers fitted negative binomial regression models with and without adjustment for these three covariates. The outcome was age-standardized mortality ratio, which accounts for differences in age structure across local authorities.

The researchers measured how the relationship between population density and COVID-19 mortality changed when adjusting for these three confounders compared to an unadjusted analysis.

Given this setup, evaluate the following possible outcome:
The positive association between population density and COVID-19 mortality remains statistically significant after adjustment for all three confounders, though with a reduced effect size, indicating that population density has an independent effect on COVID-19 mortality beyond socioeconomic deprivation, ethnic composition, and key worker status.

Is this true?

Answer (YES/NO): YES